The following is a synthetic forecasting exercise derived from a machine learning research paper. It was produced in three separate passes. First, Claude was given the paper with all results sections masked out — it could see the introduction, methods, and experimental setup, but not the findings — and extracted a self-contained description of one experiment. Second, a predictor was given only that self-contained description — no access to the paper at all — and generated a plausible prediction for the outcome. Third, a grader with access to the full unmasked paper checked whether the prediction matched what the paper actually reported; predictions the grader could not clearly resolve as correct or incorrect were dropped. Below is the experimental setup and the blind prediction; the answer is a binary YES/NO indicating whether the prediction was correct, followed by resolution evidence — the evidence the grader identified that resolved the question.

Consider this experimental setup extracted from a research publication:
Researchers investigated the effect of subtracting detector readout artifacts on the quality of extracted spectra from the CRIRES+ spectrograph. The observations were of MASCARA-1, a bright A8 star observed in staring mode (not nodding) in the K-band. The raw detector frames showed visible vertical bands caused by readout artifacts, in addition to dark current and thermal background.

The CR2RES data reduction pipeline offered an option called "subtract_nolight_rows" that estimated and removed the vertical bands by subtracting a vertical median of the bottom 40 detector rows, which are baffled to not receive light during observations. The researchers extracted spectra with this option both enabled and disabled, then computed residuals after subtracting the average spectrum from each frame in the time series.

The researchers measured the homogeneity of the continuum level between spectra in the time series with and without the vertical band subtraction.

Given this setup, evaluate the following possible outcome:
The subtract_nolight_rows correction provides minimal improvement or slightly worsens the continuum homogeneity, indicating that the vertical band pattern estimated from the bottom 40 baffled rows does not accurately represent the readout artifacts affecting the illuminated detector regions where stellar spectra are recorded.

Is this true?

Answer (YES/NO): NO